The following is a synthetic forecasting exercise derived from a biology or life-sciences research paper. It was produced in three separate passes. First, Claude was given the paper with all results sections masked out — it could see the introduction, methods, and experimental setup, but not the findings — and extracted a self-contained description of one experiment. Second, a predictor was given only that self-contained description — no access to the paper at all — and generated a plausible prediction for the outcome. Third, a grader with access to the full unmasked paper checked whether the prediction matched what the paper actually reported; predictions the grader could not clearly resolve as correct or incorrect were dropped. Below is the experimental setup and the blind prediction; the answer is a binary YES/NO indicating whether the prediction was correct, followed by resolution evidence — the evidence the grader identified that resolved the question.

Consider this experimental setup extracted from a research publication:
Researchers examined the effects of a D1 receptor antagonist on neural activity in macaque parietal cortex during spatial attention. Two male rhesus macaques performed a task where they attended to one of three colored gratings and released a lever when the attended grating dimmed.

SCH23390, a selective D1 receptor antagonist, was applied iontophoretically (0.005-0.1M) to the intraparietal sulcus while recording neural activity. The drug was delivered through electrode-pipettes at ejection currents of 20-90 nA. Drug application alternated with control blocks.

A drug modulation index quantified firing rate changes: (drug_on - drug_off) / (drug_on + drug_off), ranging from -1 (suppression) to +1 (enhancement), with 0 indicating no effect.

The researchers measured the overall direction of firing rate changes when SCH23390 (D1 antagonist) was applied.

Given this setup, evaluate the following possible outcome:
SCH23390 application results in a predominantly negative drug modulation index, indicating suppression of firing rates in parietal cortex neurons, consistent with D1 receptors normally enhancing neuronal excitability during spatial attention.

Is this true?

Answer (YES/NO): YES